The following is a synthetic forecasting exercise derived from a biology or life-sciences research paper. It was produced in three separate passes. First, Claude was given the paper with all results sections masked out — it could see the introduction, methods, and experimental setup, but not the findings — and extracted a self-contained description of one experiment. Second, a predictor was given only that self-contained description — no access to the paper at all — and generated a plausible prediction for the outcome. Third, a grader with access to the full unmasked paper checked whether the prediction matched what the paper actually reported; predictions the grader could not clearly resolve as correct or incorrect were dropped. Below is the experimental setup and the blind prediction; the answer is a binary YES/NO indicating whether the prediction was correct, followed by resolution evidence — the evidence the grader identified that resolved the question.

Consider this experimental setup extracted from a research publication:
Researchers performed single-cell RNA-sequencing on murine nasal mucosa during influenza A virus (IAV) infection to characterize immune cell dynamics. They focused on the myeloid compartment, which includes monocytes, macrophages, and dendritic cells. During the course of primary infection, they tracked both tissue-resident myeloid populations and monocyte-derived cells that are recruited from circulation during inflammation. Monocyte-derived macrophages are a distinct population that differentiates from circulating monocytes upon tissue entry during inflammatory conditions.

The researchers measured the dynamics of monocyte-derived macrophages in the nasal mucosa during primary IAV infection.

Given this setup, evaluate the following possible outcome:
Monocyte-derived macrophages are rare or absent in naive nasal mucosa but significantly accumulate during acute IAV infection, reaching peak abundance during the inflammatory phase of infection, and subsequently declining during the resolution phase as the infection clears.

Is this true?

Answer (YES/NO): YES